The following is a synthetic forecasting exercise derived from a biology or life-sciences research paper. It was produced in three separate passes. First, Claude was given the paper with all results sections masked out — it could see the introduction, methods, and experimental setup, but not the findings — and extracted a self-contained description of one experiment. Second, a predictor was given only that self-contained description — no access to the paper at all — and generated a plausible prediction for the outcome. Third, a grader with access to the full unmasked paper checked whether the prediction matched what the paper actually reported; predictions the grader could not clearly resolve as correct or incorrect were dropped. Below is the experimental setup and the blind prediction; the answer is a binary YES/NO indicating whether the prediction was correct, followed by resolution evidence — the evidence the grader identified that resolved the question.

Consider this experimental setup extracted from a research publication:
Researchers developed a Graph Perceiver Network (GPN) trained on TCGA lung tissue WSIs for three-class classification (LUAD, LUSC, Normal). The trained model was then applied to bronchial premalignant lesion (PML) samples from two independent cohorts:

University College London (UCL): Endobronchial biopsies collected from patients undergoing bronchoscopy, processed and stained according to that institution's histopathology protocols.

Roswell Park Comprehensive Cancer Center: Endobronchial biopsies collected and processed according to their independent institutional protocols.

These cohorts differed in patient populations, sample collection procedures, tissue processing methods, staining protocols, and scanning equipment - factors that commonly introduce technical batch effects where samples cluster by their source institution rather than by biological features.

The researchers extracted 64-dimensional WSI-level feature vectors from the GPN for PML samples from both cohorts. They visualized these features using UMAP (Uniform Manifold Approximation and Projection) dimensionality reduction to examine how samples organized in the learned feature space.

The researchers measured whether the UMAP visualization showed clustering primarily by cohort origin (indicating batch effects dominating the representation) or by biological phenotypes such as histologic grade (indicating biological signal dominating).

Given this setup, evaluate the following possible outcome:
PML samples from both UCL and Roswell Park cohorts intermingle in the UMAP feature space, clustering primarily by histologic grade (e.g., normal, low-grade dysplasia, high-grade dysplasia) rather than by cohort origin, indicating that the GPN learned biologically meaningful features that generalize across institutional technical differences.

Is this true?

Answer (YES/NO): YES